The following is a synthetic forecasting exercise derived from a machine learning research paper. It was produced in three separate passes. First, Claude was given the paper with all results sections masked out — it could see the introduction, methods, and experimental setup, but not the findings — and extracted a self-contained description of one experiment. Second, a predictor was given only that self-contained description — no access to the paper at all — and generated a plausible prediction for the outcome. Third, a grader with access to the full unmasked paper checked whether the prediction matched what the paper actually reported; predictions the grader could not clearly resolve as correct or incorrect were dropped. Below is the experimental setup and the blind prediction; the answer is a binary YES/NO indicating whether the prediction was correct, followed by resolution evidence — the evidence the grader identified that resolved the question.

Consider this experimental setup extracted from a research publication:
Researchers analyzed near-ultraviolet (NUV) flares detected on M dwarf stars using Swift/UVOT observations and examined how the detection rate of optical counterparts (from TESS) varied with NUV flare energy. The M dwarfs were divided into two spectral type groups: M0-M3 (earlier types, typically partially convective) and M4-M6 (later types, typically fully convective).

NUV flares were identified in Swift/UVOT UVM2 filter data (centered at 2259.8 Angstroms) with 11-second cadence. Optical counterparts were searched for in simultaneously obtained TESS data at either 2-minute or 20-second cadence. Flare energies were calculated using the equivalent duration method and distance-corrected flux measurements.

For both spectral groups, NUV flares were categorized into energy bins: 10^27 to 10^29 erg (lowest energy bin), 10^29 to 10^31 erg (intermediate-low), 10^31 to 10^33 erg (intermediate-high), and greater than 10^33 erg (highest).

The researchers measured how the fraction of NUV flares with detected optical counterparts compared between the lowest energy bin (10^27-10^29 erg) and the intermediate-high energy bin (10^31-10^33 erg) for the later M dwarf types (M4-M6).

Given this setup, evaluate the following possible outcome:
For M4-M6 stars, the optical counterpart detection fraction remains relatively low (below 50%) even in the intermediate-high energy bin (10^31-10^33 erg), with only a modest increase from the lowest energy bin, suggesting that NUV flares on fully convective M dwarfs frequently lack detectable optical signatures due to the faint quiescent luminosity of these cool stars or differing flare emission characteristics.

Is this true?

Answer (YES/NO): NO